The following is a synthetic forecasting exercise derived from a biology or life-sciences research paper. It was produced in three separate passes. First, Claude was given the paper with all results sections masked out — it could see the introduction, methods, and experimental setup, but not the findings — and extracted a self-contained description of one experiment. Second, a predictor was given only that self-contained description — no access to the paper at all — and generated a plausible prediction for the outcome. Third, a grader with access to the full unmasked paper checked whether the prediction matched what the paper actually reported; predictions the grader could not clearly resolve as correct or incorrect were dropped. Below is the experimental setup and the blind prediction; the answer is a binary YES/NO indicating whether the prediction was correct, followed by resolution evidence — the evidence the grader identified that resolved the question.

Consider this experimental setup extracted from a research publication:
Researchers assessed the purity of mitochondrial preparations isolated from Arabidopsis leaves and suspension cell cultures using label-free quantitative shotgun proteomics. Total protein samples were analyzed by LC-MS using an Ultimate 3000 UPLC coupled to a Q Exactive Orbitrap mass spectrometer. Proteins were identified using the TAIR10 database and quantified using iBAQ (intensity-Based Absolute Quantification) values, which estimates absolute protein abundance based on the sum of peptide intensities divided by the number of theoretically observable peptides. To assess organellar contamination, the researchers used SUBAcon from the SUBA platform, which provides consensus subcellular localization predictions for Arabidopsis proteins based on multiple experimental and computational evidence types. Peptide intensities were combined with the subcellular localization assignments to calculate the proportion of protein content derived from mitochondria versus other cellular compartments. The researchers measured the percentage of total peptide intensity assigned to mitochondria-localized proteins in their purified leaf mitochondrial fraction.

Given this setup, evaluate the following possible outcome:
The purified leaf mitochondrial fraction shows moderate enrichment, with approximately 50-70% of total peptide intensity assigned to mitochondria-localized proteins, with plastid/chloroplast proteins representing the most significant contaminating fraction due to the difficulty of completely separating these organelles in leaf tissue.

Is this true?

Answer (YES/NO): NO